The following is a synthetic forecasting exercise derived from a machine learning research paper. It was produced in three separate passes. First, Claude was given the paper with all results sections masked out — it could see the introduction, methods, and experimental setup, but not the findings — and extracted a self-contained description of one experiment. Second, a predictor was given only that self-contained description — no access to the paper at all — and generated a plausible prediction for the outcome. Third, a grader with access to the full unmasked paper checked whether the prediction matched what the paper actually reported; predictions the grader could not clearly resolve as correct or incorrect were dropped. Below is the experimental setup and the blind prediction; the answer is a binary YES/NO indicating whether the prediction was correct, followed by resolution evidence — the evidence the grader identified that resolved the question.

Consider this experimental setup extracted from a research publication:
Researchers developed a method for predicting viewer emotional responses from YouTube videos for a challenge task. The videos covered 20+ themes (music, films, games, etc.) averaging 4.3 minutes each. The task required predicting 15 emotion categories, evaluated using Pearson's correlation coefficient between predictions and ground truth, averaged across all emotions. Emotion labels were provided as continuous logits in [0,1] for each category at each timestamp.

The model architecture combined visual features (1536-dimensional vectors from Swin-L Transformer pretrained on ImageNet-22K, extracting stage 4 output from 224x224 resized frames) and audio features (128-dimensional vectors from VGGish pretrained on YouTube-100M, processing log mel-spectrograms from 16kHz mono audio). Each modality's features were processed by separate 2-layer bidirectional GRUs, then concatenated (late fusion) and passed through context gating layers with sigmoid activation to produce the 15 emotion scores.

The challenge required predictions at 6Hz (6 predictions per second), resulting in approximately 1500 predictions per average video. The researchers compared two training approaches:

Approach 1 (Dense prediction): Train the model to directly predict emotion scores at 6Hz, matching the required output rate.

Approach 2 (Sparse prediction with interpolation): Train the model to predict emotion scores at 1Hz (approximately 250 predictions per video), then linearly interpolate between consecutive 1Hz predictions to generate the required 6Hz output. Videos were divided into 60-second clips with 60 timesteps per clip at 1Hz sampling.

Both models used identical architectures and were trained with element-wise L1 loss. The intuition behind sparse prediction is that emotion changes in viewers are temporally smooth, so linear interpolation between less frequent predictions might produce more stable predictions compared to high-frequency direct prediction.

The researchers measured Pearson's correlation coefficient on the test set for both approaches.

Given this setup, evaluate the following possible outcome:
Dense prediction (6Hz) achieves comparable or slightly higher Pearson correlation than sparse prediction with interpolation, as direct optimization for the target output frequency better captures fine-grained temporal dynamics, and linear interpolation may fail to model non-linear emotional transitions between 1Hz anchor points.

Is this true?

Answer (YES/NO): NO